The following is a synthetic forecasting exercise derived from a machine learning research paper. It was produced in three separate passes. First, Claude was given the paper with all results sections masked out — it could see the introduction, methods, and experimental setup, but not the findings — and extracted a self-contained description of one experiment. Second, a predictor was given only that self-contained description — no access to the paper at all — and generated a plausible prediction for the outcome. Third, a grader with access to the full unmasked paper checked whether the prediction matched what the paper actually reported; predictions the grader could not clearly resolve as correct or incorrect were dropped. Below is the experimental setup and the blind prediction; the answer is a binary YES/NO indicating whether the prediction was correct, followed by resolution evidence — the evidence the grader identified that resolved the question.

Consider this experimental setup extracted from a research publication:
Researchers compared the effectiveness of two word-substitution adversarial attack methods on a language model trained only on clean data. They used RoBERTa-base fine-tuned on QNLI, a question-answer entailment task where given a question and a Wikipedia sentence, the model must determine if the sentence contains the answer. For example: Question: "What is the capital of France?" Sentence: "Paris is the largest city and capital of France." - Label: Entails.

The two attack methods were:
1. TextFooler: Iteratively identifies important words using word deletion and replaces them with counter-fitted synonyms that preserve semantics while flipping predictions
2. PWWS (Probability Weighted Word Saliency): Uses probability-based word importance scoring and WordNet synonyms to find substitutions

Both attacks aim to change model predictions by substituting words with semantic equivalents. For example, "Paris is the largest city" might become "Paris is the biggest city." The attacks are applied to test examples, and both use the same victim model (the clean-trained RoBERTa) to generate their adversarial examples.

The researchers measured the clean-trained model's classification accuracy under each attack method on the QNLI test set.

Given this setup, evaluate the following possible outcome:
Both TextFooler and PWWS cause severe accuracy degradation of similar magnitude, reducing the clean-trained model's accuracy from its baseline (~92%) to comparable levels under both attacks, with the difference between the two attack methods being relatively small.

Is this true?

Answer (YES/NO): NO